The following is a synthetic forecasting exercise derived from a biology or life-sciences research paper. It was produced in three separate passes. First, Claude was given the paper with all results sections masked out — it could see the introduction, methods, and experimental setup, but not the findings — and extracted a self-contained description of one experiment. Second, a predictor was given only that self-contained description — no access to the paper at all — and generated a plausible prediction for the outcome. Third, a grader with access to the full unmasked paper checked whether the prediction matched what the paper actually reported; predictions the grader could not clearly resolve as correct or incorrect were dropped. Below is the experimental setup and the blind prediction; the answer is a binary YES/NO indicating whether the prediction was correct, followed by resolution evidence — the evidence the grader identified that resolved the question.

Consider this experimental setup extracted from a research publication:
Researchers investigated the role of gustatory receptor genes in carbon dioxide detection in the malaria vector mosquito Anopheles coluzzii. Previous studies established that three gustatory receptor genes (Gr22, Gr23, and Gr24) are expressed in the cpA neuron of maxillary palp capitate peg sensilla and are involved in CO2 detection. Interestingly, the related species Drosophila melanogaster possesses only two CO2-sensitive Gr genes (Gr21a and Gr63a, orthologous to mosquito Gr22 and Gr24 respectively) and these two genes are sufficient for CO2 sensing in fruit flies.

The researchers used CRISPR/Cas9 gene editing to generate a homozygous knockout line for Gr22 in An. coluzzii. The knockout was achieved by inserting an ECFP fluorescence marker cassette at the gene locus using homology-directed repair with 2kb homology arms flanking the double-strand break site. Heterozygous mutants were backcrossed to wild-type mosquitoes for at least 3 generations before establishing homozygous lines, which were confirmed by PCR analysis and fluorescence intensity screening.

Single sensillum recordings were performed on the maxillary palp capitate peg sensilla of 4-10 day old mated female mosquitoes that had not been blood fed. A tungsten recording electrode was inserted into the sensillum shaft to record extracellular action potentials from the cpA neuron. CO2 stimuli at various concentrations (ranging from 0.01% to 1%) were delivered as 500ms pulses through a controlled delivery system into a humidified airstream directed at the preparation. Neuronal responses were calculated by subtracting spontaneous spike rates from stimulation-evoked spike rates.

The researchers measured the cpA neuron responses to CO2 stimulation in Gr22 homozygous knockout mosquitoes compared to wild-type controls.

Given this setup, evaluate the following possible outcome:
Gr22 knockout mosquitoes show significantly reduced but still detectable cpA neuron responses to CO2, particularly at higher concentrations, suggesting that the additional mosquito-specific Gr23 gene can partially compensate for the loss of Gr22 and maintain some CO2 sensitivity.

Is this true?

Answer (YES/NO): YES